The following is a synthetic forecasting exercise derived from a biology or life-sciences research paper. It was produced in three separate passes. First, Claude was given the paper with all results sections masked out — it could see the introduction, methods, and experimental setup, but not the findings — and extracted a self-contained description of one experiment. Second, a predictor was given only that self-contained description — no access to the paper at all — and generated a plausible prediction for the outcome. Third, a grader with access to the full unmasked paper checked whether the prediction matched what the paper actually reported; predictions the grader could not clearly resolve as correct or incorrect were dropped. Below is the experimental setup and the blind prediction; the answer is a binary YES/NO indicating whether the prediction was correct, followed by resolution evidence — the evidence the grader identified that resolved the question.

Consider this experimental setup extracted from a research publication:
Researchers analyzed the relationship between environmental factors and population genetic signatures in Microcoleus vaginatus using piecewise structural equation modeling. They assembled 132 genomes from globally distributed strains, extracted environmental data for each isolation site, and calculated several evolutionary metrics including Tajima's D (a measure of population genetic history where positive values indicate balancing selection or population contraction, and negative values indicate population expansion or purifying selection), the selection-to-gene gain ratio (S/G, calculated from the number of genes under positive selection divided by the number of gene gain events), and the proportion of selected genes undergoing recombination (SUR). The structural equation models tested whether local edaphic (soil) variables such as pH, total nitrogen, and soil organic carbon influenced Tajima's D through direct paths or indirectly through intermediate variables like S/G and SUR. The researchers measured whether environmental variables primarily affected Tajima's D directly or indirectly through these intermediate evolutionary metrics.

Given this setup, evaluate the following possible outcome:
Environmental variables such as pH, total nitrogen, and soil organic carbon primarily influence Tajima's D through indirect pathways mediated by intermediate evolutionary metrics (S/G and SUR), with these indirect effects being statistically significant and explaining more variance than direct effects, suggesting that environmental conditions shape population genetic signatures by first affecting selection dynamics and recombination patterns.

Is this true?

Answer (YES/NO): YES